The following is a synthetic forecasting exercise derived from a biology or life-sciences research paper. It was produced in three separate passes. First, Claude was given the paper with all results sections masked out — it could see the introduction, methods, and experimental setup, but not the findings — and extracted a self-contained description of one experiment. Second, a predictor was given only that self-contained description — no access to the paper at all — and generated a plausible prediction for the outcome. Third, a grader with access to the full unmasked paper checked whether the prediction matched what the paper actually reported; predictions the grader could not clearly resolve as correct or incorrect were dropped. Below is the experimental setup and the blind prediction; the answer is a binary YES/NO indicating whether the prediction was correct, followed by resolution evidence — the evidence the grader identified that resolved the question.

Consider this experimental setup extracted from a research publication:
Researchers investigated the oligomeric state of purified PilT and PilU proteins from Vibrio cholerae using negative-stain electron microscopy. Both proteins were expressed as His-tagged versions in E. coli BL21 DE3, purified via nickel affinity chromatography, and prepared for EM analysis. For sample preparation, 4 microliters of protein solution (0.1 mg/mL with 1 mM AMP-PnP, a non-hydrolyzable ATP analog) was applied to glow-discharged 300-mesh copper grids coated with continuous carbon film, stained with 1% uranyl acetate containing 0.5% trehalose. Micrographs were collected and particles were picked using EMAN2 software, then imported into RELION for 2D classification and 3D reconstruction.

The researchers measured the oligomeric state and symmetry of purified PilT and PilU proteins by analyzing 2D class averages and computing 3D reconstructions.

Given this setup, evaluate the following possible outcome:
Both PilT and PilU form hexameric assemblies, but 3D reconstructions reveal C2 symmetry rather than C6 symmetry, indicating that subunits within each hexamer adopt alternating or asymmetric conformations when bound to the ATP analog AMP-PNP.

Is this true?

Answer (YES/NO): YES